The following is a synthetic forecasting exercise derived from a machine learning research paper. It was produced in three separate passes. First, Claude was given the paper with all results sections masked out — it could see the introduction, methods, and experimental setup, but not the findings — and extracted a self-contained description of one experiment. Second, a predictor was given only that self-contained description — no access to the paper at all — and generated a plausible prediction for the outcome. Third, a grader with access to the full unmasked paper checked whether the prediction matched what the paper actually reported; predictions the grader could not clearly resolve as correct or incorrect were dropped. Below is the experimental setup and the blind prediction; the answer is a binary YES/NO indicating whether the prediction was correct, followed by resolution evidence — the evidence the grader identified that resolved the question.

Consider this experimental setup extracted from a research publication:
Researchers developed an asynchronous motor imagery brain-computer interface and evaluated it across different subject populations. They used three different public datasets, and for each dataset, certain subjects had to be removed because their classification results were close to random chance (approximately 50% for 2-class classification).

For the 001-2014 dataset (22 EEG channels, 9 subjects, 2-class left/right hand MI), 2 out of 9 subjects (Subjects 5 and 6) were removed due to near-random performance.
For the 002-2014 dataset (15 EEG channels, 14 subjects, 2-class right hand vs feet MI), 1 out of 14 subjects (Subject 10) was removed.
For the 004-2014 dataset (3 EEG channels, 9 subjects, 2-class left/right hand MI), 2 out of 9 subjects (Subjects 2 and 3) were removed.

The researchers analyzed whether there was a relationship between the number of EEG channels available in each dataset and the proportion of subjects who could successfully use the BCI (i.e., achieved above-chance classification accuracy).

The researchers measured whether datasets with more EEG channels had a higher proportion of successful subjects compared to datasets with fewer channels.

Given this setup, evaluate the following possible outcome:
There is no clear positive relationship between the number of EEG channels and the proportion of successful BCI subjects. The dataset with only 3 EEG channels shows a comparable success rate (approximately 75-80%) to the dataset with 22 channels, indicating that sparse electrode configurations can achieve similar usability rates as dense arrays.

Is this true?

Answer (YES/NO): YES